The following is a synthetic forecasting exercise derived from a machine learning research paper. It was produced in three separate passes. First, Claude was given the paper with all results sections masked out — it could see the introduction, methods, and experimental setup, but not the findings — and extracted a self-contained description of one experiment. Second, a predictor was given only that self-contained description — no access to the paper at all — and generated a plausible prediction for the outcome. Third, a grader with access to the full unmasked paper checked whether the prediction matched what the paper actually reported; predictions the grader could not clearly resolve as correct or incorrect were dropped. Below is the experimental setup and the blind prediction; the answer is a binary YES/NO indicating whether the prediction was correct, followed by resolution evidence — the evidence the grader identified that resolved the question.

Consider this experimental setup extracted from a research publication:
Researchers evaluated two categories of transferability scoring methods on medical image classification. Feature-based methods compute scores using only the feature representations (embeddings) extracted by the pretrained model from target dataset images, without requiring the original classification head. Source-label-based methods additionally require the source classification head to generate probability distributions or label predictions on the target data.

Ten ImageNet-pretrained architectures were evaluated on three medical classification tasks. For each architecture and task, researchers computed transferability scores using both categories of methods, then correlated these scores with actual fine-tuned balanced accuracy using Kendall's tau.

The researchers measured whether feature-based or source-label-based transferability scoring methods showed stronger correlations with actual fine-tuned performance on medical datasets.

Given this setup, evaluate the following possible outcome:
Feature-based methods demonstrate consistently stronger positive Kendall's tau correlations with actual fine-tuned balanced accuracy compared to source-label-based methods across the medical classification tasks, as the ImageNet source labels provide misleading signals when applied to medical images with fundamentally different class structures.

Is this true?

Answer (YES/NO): NO